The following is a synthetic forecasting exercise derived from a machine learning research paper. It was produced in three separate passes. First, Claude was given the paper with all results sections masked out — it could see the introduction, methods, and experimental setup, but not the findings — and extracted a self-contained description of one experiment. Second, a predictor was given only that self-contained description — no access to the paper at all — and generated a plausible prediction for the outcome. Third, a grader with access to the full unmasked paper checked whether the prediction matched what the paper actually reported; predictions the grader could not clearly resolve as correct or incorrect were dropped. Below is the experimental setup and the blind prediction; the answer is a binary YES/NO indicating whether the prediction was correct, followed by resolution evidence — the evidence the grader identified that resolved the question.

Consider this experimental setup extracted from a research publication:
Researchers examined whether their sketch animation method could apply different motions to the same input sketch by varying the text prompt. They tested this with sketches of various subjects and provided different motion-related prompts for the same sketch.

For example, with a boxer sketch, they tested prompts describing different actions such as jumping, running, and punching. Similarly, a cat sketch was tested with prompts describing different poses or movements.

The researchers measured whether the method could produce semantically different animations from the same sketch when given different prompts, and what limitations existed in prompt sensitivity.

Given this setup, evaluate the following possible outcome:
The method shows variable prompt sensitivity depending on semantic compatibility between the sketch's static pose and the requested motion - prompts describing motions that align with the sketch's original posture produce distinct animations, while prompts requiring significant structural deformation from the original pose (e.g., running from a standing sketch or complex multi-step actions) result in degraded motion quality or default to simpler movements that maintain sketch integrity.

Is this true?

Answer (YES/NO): NO